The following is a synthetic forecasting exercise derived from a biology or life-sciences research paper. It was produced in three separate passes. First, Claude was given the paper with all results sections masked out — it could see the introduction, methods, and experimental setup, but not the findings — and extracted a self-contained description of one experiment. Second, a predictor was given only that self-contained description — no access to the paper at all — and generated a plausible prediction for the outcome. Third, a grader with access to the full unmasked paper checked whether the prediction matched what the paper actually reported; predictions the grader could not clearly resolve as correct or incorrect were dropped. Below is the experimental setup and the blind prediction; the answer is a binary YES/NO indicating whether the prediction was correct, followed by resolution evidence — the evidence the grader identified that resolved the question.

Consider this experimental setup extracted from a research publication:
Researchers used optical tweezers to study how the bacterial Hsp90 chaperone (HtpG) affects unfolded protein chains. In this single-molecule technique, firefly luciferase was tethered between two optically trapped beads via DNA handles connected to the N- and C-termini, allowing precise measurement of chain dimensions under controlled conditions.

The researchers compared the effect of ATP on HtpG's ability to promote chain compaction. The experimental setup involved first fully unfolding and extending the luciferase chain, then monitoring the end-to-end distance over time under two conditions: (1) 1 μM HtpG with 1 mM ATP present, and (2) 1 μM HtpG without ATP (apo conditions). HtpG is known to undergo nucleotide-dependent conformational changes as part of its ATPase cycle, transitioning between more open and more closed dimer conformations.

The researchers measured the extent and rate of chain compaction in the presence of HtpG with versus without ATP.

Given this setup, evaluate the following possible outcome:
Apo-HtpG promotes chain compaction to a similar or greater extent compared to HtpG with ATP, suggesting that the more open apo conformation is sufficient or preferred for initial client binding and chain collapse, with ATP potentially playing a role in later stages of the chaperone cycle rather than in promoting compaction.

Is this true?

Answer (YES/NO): NO